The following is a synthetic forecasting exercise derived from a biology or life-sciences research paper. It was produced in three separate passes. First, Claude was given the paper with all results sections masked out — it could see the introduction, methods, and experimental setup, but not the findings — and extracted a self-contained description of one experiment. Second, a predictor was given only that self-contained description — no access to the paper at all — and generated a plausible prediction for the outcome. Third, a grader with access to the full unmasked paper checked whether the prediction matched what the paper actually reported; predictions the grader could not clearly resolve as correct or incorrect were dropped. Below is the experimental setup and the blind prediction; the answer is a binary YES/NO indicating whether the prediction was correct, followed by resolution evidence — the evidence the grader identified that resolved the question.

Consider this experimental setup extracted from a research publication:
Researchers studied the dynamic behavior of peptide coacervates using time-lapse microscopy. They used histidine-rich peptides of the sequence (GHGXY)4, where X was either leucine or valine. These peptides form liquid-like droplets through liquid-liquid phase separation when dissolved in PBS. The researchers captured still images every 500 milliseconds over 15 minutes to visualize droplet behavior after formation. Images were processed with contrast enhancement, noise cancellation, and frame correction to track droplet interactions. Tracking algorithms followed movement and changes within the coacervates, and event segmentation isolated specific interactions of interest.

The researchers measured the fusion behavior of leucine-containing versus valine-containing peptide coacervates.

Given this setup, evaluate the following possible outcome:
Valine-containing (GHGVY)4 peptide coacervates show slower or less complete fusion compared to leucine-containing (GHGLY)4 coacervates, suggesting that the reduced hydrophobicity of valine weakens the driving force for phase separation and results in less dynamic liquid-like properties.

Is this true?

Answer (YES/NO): YES